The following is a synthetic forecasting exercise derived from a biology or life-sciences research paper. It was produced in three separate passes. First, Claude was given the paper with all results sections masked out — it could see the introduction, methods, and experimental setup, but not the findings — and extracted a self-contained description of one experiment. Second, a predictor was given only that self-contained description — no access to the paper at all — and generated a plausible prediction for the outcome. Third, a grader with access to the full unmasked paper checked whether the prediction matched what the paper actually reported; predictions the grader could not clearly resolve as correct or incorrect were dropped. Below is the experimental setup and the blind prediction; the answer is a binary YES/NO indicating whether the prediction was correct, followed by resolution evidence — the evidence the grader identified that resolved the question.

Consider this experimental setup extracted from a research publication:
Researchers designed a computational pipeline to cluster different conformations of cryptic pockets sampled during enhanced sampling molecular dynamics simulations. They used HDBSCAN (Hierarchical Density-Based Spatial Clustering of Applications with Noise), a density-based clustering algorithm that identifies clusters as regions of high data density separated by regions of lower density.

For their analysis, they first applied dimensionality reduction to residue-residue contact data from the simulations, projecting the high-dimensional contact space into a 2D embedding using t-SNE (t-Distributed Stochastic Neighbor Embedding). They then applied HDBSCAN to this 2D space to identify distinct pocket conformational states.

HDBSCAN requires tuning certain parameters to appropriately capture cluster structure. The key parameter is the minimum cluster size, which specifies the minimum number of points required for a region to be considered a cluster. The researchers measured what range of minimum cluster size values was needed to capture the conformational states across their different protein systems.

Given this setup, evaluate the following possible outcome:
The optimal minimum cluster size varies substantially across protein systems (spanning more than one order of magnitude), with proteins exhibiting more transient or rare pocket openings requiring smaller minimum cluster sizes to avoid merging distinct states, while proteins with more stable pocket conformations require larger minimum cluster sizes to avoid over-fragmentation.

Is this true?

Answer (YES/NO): NO